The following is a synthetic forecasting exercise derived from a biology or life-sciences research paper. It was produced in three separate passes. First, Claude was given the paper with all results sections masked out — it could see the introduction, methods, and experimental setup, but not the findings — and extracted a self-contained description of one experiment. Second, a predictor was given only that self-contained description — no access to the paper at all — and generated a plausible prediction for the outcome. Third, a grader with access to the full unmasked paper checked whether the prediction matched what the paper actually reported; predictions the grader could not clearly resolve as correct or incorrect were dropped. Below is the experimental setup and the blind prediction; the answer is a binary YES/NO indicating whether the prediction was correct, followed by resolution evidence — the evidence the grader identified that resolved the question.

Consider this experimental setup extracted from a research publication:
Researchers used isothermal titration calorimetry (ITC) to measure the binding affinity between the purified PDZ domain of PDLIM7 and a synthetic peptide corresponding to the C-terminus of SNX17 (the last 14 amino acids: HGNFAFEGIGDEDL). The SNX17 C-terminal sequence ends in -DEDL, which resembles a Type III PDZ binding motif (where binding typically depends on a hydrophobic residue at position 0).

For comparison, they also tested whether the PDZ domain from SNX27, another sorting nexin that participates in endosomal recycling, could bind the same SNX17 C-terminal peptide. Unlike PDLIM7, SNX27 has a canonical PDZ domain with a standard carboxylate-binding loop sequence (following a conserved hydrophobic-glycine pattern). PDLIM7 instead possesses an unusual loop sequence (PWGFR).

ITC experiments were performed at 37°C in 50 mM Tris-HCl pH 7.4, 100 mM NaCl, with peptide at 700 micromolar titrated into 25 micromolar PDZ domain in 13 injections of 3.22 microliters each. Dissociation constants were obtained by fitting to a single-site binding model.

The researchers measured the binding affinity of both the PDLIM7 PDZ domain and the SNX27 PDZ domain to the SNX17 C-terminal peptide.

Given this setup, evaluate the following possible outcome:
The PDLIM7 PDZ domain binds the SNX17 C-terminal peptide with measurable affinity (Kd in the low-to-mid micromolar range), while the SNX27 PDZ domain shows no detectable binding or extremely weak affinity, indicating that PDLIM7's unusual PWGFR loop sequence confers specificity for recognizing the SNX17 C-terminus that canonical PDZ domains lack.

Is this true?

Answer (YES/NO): YES